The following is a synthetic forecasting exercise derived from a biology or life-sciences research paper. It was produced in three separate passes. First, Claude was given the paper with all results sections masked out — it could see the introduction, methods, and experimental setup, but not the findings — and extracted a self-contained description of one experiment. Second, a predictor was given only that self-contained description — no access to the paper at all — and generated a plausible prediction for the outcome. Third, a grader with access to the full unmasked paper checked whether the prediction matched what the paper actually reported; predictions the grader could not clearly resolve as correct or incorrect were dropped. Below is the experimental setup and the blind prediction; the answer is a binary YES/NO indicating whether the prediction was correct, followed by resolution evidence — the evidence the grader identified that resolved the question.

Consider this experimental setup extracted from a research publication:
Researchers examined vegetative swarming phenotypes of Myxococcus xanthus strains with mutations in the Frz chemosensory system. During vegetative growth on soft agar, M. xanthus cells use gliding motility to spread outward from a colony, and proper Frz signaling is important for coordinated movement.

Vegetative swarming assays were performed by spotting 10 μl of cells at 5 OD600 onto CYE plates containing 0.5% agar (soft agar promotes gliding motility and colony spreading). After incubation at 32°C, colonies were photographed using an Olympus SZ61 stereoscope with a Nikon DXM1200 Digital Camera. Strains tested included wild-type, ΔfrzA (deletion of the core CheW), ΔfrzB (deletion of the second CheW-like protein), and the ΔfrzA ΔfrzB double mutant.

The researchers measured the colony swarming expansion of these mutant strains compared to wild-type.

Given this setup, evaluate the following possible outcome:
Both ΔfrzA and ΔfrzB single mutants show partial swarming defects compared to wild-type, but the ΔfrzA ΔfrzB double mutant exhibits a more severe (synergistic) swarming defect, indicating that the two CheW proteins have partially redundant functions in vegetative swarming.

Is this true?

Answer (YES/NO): NO